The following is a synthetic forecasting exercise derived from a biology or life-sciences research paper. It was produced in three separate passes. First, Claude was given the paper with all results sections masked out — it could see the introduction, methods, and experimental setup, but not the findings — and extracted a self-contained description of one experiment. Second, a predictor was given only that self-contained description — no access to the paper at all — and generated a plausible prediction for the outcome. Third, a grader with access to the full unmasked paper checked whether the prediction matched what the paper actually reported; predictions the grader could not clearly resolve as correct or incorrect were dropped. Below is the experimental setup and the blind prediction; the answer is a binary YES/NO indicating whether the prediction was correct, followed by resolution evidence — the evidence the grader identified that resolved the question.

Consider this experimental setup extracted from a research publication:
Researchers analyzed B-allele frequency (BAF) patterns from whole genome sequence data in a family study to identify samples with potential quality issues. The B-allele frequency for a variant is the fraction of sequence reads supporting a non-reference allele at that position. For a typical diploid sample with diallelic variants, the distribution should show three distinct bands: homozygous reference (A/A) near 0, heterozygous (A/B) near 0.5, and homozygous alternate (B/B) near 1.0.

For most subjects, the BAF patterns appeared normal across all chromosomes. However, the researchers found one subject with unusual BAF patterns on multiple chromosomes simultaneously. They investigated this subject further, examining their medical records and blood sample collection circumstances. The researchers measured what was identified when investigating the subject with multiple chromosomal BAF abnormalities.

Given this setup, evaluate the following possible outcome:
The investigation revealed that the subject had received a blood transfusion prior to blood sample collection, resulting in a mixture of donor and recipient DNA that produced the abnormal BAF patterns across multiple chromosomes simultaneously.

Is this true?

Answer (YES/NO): NO